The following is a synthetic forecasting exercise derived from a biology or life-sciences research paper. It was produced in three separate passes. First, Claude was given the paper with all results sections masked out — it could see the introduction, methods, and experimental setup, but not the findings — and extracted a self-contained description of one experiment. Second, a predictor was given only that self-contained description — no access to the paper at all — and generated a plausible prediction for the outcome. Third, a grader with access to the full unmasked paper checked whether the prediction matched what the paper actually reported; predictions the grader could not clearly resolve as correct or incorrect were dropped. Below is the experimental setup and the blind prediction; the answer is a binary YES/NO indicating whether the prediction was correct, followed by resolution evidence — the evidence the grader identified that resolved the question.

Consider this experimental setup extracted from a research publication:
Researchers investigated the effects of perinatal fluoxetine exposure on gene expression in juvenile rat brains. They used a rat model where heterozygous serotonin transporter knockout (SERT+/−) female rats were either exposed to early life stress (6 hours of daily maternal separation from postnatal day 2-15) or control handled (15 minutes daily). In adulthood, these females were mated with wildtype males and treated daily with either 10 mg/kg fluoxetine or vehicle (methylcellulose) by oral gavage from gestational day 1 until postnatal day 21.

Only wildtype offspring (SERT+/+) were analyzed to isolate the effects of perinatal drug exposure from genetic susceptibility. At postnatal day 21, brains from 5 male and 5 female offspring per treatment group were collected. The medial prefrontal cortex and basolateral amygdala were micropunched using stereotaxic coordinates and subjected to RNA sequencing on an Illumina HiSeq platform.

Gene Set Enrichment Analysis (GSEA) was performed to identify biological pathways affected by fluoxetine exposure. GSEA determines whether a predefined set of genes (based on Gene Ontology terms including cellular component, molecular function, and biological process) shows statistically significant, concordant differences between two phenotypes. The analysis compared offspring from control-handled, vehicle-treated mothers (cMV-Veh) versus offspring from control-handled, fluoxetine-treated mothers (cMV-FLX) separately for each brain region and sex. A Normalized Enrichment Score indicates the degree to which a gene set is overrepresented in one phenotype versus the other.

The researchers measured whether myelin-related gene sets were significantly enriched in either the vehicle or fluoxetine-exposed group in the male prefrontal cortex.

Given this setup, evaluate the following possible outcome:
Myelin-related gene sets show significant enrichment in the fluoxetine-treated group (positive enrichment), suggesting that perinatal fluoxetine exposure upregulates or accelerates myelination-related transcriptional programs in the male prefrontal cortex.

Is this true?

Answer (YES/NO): YES